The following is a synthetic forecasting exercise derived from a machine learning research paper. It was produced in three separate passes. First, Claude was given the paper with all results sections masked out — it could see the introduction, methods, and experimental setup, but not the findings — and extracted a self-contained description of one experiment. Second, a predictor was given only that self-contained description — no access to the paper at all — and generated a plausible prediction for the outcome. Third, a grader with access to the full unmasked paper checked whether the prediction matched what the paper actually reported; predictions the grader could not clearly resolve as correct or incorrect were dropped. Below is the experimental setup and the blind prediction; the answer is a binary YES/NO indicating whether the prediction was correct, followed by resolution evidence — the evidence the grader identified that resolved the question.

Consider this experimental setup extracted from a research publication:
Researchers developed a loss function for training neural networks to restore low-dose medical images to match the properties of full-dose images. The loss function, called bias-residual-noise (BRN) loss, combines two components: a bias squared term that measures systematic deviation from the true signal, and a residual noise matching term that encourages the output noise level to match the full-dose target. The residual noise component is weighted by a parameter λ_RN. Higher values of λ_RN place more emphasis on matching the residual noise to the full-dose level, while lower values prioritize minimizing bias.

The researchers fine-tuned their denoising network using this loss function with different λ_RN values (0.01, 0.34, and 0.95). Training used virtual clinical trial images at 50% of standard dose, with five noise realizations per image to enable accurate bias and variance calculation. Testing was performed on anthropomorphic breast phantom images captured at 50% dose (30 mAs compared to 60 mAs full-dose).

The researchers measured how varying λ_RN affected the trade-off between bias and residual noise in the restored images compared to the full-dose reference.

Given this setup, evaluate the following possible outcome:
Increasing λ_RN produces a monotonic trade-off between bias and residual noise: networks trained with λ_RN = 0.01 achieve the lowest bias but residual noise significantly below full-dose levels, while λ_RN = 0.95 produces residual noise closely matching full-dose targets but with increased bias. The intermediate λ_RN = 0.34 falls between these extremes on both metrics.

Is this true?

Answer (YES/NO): NO